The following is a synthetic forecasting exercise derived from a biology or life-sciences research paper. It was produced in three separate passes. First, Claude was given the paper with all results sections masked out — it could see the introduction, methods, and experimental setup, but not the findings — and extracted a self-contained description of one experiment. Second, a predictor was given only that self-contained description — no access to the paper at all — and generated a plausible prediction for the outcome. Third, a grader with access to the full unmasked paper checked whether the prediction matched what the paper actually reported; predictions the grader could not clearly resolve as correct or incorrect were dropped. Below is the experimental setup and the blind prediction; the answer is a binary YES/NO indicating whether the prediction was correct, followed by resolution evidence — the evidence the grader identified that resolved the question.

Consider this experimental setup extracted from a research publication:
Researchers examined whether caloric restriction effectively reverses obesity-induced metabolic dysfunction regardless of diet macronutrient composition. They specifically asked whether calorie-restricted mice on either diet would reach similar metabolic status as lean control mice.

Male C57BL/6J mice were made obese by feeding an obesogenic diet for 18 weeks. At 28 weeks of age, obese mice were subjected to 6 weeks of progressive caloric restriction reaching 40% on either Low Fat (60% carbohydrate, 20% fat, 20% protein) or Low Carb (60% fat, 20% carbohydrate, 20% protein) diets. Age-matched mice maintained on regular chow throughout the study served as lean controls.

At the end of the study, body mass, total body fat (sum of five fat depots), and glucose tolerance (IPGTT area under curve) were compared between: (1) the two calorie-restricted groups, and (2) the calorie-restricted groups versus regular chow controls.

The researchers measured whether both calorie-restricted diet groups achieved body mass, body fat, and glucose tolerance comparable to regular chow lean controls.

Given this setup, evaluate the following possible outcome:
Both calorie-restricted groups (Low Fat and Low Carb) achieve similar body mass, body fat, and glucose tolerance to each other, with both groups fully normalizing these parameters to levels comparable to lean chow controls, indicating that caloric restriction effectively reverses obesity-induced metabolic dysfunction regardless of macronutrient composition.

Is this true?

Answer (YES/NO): NO